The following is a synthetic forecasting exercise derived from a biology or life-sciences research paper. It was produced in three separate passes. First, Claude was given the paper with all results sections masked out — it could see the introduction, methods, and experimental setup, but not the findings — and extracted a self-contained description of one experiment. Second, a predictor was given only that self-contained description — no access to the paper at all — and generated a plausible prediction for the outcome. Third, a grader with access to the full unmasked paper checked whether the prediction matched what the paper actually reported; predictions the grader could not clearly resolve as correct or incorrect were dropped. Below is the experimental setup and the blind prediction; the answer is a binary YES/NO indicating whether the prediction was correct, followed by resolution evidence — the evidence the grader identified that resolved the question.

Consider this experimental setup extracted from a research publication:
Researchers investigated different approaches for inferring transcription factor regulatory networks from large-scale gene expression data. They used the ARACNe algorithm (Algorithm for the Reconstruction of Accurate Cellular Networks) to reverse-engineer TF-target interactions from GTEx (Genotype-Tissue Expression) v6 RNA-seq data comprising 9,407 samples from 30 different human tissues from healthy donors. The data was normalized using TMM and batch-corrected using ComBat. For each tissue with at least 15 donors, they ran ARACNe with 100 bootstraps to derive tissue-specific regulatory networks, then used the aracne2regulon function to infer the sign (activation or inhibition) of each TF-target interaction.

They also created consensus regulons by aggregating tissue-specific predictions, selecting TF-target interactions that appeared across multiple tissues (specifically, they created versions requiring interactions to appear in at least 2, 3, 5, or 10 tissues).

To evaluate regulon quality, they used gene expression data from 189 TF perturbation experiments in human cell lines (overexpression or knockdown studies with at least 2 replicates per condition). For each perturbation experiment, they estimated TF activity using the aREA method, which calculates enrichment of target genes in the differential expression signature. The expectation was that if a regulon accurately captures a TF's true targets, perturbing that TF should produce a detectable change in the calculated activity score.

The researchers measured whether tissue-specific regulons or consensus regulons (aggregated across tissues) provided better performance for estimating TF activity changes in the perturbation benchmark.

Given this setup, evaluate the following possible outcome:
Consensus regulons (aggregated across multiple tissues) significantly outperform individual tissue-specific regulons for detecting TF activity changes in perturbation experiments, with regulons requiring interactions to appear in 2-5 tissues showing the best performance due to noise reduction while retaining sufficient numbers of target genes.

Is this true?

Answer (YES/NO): NO